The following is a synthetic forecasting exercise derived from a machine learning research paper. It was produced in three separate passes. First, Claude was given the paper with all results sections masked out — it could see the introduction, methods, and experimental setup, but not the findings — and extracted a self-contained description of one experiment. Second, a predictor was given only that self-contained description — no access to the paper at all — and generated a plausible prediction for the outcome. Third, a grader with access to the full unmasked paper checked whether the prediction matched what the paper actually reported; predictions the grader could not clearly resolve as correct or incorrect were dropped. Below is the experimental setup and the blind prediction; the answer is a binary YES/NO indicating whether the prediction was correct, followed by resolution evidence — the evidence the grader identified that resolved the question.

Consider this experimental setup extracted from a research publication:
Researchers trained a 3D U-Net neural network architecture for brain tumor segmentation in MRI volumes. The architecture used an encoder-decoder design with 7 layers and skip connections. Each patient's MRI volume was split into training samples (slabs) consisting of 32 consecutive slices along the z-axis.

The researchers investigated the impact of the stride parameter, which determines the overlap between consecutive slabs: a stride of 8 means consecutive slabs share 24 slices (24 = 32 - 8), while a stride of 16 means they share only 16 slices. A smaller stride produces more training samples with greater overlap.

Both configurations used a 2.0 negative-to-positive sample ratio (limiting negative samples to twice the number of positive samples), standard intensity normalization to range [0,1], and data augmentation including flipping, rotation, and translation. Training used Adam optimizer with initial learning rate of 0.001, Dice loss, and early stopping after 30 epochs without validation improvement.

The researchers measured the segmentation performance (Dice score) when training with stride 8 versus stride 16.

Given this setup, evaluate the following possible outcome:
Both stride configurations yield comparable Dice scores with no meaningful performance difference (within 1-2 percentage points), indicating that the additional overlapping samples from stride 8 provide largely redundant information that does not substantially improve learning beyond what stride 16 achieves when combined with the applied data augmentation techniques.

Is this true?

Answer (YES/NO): YES